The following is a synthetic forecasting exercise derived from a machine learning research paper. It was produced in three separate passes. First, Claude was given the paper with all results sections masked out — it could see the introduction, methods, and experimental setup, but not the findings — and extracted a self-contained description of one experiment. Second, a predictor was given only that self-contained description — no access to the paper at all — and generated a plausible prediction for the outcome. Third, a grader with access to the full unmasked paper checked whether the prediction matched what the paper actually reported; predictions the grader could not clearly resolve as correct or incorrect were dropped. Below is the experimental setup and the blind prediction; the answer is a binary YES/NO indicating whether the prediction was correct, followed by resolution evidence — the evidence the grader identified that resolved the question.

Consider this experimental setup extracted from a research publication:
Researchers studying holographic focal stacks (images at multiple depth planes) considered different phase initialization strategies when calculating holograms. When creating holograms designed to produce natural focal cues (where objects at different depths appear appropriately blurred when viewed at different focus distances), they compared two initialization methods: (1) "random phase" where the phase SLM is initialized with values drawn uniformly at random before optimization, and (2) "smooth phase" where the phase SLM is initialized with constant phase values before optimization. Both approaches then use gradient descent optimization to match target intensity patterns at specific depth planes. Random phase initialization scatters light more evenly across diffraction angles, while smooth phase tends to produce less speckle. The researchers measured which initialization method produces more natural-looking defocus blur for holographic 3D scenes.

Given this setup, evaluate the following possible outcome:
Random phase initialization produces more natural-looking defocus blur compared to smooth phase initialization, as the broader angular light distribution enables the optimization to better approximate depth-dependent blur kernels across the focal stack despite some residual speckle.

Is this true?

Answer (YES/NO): YES